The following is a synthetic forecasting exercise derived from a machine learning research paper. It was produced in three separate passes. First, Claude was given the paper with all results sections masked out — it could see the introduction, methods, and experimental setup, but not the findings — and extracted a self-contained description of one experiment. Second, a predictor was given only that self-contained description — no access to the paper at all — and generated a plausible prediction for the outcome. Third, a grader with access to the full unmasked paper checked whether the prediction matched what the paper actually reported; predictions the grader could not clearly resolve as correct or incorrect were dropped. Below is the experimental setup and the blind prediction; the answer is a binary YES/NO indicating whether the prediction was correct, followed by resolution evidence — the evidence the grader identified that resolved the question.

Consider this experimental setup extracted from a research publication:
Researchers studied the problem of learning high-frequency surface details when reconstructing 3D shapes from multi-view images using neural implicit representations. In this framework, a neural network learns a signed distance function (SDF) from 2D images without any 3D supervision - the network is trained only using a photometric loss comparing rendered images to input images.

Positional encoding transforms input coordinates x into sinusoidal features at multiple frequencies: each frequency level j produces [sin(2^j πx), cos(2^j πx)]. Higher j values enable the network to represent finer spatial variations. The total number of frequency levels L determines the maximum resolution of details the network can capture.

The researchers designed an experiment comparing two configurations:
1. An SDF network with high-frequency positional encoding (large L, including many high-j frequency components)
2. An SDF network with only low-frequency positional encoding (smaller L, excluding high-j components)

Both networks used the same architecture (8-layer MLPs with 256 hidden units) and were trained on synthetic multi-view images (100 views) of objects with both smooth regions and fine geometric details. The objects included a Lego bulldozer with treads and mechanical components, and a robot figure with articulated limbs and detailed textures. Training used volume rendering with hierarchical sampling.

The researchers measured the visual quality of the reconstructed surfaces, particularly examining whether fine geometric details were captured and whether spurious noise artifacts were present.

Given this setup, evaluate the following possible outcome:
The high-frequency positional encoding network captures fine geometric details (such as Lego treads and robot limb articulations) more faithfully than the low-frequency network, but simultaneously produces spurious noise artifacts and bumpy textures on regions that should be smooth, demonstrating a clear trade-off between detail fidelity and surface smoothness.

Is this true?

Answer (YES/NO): NO